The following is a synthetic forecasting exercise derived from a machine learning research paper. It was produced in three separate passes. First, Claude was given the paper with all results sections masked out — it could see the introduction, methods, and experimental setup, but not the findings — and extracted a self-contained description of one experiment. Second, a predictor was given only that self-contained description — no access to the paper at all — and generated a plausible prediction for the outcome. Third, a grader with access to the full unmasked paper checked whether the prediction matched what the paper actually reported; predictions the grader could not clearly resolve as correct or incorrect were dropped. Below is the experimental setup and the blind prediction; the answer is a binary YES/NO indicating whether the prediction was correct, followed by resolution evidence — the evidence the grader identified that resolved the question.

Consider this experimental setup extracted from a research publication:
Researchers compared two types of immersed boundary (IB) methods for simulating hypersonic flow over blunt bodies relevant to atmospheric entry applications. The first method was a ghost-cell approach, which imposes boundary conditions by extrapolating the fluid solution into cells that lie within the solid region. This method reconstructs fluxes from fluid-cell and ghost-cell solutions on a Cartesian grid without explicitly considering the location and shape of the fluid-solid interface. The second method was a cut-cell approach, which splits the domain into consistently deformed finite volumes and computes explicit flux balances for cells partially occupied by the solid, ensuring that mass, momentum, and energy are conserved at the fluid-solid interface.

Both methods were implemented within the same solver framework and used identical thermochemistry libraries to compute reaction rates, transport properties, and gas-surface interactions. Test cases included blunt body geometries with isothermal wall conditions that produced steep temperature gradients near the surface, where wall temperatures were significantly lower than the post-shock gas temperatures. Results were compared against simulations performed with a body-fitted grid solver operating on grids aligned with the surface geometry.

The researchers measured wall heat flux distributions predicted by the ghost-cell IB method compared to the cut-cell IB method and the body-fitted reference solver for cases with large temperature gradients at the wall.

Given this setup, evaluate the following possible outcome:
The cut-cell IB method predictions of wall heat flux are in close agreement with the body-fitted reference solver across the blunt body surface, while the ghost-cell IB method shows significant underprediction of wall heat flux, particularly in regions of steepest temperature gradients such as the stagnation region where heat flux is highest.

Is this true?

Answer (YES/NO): YES